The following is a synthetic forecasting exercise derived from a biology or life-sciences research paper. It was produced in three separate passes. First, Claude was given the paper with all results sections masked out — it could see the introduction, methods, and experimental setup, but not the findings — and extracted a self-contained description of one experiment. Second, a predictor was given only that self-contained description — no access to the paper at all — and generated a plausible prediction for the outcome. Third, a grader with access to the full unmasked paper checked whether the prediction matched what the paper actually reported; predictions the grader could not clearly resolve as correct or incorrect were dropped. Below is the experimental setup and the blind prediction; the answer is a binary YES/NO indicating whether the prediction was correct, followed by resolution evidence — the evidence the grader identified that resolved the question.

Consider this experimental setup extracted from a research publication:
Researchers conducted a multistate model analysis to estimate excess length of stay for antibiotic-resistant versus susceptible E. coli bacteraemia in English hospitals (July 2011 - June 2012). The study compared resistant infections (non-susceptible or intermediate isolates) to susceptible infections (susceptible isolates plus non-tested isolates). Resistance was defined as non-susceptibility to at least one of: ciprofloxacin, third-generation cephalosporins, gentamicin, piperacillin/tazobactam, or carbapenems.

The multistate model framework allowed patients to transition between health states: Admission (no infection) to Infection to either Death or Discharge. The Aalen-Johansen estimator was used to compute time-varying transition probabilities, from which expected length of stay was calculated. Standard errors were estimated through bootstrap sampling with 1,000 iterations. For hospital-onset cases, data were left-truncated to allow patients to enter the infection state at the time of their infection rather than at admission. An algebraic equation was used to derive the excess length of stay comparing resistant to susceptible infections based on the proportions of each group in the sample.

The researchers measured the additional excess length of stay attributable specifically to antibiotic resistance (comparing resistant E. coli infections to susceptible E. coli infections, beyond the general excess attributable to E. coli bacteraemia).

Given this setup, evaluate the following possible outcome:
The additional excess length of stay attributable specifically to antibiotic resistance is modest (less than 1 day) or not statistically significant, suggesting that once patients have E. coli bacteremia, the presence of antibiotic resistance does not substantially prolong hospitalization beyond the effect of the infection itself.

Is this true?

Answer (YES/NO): NO